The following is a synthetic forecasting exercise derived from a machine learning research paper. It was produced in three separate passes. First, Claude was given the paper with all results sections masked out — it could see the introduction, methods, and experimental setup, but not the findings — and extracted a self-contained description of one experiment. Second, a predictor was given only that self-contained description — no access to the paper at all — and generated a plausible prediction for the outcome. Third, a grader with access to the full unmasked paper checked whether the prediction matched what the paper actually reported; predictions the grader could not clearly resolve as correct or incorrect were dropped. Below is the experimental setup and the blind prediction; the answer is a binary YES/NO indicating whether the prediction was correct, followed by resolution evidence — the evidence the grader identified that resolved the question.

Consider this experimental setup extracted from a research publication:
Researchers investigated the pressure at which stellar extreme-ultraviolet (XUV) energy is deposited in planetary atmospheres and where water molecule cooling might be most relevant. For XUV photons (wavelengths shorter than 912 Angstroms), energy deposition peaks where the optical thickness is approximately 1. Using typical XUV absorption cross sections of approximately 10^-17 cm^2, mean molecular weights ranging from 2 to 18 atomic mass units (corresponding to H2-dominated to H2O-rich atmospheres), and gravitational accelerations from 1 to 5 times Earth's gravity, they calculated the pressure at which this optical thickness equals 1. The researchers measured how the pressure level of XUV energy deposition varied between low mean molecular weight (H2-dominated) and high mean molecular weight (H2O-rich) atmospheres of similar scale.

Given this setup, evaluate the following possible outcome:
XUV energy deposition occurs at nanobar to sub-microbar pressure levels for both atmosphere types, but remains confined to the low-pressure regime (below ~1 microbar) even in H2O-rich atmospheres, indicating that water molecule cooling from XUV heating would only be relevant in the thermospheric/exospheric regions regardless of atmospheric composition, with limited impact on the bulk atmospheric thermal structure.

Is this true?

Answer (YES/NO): NO